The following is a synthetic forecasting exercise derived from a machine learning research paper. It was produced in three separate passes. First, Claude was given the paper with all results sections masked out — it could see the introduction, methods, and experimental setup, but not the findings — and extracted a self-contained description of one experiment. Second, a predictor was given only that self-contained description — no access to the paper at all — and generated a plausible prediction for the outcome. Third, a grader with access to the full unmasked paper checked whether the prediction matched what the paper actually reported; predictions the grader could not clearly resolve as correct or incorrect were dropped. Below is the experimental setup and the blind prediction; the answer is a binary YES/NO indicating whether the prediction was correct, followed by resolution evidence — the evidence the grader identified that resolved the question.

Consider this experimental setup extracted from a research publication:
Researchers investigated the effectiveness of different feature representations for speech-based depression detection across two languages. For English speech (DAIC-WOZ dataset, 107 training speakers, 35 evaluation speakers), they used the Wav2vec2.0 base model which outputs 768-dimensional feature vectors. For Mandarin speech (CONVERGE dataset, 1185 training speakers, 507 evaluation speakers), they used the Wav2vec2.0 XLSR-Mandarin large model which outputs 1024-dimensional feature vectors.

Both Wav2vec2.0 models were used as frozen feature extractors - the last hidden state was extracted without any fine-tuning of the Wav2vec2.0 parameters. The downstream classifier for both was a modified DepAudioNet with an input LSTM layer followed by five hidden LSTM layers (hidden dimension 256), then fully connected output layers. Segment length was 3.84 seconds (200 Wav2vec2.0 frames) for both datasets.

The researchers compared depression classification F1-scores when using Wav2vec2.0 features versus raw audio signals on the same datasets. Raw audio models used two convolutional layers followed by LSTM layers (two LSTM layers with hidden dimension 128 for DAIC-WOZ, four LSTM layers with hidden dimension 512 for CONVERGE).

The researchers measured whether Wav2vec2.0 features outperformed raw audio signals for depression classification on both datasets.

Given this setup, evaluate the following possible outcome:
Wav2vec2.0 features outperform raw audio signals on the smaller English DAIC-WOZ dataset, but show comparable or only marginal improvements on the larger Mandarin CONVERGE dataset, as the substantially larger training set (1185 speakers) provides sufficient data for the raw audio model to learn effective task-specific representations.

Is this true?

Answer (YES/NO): NO